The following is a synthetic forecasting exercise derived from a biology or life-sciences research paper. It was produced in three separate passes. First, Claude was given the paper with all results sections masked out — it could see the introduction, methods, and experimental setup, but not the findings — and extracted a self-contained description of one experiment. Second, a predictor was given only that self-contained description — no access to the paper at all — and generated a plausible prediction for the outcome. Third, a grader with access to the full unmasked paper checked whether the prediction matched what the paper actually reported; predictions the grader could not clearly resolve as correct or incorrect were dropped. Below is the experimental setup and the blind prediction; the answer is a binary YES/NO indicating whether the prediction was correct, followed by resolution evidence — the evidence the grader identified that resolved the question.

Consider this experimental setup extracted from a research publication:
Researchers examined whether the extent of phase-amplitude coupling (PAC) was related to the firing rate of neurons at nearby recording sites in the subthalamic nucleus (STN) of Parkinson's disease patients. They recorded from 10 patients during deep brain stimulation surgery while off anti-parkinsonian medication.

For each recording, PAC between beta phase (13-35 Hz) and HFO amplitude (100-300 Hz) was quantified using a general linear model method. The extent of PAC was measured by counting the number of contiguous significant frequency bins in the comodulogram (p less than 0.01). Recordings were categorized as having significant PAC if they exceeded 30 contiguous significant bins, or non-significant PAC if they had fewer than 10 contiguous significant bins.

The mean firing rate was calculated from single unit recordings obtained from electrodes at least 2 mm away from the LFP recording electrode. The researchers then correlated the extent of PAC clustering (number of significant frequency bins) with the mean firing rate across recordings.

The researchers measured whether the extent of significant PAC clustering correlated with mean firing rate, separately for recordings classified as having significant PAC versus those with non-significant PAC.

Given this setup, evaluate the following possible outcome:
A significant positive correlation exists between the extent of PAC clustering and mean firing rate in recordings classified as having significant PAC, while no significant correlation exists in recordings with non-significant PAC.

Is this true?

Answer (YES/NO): YES